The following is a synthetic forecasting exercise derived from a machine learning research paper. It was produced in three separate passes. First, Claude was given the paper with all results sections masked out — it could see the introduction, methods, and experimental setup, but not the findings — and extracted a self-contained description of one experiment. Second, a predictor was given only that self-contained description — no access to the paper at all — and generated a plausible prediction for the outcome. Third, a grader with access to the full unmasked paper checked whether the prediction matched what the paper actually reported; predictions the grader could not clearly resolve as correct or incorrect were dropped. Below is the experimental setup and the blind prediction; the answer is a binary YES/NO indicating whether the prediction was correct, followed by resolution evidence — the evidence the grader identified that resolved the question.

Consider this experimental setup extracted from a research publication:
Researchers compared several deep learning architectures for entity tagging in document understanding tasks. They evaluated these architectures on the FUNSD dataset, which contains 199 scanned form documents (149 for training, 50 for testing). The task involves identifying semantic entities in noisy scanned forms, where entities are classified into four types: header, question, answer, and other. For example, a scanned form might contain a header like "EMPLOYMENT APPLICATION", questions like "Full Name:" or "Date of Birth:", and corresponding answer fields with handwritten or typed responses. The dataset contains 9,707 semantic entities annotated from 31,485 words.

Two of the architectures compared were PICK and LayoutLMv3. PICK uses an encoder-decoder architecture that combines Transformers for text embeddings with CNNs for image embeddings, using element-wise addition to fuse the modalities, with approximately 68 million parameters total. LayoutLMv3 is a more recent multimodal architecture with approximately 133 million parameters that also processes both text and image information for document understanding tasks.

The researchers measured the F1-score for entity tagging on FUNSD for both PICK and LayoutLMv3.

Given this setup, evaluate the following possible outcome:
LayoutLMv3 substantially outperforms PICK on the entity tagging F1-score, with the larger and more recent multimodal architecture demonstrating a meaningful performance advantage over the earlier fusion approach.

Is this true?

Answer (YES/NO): YES